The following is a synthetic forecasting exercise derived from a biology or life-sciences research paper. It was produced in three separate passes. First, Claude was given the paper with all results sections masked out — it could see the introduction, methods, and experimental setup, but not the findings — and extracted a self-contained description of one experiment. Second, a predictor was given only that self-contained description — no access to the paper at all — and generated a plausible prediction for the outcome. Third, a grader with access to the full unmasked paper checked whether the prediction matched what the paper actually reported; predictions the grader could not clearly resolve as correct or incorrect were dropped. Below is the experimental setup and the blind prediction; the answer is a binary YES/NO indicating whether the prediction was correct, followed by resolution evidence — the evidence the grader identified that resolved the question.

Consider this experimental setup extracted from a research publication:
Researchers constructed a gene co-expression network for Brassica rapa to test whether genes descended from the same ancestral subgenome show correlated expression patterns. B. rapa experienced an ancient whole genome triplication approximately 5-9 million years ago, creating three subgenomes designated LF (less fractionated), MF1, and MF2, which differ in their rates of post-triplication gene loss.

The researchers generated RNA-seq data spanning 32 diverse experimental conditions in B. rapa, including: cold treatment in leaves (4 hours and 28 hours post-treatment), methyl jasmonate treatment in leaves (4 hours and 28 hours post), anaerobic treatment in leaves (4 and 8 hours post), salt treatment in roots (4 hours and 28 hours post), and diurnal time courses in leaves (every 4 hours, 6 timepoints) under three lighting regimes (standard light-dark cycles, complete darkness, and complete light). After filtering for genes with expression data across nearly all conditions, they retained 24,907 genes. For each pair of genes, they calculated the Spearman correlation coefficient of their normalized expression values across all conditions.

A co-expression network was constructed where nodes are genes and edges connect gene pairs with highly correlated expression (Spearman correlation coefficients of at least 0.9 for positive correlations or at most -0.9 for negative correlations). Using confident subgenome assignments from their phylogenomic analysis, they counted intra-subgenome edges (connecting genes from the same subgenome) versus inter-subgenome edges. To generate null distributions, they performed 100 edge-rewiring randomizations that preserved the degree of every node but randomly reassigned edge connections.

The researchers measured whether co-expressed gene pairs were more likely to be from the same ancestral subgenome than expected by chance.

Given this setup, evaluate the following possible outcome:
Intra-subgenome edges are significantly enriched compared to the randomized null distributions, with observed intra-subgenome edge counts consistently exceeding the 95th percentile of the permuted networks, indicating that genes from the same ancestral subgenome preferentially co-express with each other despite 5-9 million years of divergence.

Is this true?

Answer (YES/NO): NO